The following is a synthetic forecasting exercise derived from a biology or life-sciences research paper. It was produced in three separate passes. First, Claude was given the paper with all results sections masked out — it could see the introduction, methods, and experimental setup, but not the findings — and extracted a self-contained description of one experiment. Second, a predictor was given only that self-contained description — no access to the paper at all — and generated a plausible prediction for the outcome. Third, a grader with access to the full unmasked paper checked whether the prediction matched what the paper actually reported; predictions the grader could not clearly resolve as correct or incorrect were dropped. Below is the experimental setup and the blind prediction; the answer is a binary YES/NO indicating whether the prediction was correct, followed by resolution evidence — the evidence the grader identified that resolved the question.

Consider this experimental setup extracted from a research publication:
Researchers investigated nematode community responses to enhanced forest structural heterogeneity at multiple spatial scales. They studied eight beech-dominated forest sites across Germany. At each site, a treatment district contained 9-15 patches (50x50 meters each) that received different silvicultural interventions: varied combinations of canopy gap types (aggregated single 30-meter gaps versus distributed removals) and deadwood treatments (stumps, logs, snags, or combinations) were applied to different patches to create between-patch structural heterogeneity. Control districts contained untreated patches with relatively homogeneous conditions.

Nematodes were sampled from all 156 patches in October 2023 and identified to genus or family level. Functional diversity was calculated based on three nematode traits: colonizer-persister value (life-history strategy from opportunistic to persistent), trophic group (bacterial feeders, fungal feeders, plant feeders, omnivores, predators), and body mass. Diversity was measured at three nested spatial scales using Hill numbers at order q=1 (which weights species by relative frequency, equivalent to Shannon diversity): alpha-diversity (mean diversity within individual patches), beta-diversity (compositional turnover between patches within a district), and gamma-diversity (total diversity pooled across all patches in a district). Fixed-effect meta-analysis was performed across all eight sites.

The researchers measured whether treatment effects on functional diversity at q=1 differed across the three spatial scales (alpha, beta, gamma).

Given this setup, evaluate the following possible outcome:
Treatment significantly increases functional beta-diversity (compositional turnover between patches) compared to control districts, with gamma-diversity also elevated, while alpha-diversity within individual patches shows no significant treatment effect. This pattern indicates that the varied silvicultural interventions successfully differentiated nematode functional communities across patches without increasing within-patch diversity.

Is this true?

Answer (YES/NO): NO